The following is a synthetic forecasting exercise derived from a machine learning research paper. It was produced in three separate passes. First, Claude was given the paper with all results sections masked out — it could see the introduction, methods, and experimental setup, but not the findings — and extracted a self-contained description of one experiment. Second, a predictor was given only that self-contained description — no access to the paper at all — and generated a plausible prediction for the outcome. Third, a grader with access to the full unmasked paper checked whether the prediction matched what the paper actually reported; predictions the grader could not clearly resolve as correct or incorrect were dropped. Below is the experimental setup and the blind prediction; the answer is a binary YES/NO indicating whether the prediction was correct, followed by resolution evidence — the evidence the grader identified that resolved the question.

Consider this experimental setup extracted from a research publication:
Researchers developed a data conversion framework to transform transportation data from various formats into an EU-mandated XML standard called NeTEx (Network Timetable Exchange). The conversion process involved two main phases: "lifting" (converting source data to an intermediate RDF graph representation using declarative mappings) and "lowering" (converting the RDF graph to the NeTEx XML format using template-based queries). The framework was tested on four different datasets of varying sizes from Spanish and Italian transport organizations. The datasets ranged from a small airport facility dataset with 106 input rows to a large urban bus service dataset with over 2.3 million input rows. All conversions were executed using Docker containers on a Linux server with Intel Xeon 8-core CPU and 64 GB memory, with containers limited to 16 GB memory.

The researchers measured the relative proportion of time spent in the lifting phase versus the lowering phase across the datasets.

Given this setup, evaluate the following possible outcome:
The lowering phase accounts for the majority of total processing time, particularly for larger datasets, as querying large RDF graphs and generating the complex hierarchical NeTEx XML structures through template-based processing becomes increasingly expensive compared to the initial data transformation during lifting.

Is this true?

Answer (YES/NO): NO